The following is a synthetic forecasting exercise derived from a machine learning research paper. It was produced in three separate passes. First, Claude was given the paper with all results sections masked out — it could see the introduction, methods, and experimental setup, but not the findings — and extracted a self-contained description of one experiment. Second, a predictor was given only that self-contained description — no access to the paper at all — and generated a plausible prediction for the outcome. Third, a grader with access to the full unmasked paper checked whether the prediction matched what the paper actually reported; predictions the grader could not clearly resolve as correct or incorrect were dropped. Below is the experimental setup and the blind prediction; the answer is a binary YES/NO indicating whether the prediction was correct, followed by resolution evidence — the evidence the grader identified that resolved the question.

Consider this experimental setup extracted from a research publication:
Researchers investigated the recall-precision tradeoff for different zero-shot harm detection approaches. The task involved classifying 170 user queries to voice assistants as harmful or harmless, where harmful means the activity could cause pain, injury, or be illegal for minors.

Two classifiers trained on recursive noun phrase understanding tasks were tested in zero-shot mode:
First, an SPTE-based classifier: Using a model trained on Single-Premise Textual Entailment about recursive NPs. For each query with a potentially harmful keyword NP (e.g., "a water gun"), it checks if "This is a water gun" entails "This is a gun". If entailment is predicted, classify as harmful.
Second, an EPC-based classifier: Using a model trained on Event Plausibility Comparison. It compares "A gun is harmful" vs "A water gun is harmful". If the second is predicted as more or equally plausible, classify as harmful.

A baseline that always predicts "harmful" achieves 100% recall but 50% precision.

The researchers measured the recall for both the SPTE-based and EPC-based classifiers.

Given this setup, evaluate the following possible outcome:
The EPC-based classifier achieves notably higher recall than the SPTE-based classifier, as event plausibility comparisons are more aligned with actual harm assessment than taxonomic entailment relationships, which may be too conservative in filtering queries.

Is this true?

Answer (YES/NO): NO